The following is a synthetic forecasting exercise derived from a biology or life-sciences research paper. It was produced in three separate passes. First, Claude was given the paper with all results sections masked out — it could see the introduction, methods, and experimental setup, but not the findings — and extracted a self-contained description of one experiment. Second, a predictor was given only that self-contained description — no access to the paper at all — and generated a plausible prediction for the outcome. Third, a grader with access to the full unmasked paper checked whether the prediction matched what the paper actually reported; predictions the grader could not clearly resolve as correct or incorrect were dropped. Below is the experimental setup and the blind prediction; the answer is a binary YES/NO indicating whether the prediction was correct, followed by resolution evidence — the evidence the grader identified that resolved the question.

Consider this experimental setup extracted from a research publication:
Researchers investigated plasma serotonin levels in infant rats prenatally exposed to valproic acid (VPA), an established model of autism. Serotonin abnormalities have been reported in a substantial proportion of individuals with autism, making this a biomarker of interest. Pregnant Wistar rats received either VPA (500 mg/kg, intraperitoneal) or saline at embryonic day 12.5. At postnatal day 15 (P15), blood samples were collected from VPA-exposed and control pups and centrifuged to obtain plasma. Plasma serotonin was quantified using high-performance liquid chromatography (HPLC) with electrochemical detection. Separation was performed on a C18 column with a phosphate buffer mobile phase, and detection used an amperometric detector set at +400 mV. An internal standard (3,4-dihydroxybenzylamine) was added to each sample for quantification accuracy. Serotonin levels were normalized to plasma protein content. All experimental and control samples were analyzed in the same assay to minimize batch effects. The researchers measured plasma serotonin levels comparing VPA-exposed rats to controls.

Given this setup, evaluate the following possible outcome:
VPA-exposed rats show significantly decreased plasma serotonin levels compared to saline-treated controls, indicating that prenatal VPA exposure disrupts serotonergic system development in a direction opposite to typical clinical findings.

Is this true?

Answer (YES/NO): NO